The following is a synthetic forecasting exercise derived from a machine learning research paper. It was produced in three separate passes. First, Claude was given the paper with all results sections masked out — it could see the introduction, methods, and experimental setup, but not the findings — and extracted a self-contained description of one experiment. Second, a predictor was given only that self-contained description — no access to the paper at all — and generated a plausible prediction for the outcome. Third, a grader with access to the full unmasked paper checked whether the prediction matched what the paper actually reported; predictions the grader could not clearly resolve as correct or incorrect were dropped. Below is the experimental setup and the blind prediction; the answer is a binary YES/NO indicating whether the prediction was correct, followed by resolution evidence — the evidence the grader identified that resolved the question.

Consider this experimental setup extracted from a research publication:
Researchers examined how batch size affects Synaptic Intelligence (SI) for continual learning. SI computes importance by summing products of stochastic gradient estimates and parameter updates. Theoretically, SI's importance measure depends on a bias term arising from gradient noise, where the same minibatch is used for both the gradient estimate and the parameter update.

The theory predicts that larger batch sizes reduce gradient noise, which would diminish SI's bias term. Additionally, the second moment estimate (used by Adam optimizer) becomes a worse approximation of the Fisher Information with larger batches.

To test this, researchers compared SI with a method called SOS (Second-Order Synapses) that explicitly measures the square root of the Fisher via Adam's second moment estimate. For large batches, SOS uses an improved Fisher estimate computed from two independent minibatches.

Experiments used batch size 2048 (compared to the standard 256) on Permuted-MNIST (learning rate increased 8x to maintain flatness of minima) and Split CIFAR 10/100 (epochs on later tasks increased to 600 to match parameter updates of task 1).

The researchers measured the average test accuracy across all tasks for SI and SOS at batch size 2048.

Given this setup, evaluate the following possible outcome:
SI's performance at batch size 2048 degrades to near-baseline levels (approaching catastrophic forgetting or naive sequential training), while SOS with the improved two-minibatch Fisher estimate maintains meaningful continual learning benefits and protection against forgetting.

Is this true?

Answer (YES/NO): NO